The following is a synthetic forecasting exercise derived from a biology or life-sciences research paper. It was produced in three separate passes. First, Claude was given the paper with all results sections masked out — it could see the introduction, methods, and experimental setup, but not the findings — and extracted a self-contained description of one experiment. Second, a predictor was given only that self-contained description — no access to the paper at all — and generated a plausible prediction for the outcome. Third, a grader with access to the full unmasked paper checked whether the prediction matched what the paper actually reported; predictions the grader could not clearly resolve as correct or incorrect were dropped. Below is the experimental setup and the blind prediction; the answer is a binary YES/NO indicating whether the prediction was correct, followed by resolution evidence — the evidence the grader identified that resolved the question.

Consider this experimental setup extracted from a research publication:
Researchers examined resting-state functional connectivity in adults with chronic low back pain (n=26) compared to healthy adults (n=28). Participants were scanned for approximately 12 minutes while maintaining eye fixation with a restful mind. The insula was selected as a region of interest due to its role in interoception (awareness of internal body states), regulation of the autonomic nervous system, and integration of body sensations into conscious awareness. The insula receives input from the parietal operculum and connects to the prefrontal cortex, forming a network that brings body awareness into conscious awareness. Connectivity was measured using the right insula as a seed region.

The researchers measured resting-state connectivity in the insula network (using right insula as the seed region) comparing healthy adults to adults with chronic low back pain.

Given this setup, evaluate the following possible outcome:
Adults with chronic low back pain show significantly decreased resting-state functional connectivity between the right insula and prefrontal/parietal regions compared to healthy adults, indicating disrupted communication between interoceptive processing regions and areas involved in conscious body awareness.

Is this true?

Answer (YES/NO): NO